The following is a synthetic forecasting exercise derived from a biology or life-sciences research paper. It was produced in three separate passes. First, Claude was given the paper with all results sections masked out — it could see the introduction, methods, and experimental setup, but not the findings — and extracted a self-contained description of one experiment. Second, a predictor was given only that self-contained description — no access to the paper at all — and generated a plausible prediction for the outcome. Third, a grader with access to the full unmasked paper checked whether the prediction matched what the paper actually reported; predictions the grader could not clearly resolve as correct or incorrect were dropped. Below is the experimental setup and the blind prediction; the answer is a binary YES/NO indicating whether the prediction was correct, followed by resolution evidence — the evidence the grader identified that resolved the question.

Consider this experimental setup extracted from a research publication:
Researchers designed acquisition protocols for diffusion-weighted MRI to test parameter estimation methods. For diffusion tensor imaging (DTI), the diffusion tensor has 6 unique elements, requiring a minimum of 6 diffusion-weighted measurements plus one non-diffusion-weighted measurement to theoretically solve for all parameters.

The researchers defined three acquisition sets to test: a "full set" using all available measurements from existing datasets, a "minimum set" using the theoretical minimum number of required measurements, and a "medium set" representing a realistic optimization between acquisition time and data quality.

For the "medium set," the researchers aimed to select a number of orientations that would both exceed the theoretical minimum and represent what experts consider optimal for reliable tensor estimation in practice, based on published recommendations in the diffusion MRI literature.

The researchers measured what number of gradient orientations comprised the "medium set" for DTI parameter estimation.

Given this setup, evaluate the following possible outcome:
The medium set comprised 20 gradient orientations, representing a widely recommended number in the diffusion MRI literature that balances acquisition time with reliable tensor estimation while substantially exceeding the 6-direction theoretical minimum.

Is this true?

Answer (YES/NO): YES